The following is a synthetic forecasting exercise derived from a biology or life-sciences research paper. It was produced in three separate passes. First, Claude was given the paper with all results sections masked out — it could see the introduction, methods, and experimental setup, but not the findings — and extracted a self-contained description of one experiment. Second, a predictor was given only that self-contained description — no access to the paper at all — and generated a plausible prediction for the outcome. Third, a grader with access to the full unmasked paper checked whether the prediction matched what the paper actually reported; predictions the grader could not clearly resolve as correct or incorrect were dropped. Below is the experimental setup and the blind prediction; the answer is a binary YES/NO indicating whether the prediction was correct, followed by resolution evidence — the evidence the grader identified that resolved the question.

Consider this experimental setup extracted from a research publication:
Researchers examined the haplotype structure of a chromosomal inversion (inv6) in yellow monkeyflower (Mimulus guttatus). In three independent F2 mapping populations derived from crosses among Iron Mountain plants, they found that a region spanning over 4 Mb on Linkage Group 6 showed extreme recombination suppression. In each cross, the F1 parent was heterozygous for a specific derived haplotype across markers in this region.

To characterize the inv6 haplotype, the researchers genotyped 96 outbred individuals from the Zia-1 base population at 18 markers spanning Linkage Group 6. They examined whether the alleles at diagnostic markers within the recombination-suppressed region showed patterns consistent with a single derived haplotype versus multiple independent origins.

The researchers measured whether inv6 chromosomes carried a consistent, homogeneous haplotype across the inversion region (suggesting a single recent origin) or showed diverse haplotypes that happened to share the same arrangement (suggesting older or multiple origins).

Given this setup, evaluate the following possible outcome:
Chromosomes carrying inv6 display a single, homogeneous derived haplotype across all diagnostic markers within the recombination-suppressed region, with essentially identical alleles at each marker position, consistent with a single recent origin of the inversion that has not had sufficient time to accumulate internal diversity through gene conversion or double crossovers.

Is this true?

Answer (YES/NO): YES